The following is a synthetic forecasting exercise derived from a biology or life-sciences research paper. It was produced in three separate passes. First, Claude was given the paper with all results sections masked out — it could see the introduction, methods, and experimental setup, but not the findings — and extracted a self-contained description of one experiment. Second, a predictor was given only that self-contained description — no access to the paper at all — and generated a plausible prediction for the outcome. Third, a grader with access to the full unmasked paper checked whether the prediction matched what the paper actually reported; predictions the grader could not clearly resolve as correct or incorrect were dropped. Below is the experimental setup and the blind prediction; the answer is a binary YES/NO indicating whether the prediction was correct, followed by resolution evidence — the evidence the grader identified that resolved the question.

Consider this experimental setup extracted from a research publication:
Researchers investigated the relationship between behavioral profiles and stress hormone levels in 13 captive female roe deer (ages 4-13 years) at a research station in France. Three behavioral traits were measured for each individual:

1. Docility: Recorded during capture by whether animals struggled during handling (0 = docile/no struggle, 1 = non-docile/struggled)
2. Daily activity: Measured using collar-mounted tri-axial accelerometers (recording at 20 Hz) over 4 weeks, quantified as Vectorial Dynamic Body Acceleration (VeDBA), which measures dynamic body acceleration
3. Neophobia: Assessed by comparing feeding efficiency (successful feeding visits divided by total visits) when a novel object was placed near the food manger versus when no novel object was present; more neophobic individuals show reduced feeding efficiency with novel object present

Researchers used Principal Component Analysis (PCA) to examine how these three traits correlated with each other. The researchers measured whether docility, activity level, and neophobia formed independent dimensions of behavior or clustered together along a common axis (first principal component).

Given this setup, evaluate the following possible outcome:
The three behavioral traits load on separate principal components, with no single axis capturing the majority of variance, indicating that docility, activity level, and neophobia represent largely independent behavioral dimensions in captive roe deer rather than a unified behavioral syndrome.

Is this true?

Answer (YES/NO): NO